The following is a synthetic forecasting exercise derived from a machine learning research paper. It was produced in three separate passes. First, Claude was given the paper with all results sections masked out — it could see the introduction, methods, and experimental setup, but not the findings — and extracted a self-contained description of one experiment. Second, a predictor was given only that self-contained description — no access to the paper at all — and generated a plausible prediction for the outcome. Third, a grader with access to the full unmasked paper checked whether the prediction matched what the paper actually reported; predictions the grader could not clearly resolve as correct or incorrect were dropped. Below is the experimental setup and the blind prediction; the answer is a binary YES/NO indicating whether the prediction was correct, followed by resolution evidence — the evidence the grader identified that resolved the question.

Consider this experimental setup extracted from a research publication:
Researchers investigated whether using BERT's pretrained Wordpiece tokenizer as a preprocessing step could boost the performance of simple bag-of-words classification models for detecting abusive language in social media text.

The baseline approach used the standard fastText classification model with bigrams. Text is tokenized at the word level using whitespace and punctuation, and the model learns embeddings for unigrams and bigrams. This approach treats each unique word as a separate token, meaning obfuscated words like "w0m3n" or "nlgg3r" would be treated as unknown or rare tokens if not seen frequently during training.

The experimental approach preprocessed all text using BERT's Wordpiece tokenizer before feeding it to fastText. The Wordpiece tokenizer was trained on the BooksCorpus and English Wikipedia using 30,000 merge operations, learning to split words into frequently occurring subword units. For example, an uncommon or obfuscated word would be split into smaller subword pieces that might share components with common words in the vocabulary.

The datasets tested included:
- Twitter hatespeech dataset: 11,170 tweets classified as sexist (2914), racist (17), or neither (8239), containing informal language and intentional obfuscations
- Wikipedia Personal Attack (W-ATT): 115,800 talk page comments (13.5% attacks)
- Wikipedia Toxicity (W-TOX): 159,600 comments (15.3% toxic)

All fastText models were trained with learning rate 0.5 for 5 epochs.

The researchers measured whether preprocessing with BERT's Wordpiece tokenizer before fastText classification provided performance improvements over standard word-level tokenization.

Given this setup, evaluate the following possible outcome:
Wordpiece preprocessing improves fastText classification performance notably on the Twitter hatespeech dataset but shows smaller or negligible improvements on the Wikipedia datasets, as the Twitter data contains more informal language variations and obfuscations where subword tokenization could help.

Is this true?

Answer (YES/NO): NO